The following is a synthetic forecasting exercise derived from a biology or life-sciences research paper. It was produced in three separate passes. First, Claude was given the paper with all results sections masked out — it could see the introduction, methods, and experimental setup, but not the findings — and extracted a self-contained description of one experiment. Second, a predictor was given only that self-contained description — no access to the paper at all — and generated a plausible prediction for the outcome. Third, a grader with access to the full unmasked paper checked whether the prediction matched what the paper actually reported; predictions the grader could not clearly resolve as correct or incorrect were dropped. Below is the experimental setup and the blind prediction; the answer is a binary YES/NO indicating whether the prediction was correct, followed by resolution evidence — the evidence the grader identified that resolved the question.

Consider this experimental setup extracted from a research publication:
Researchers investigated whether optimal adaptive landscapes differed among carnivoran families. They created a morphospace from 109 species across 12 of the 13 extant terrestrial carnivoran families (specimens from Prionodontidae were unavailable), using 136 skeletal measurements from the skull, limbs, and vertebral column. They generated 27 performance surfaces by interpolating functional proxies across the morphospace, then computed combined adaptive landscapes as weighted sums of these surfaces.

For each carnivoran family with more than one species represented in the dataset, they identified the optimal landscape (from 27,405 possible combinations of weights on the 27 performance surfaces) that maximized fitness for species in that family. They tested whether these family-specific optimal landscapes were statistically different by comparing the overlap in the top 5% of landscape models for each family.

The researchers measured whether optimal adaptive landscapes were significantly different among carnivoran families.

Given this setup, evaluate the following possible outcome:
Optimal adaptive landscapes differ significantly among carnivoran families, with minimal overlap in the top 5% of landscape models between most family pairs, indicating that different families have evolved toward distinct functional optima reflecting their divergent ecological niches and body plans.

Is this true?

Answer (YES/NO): NO